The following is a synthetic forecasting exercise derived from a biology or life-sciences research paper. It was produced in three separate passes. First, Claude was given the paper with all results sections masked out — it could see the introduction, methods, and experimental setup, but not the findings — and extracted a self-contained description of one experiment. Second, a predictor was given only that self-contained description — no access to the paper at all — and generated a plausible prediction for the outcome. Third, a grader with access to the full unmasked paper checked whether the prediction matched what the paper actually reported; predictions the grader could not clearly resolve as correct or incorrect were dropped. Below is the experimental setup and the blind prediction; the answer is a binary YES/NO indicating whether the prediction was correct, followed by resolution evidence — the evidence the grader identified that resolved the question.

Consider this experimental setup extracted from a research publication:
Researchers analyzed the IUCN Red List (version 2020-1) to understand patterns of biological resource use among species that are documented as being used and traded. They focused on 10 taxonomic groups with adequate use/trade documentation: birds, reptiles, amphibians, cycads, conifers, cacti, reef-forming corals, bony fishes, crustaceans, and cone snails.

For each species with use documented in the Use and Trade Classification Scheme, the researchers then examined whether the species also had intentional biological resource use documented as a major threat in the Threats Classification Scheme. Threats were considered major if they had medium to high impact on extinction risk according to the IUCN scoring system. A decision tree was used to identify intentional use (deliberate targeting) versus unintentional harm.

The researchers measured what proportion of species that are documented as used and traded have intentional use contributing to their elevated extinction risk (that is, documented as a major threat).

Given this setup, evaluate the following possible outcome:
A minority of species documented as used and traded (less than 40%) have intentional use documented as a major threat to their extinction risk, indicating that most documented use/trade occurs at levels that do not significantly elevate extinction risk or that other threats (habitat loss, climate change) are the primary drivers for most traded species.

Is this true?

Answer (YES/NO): YES